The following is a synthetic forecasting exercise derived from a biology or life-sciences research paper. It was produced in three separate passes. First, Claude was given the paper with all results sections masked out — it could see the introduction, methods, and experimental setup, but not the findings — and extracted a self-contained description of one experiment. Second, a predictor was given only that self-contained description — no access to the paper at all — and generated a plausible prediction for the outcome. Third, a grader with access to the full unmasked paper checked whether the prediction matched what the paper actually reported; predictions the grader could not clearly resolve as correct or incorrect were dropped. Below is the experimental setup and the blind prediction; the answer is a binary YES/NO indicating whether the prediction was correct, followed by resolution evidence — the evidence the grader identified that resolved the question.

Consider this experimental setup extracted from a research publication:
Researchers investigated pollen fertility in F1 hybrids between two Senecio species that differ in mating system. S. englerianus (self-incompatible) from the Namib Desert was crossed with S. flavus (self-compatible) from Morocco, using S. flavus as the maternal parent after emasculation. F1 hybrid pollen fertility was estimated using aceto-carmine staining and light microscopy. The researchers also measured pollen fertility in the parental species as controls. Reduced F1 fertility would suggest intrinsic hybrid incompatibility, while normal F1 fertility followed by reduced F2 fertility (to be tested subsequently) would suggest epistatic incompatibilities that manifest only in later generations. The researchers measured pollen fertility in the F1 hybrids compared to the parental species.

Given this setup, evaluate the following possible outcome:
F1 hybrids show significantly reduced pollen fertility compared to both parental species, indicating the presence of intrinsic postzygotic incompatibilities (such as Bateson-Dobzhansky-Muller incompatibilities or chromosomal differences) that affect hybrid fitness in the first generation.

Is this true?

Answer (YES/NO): YES